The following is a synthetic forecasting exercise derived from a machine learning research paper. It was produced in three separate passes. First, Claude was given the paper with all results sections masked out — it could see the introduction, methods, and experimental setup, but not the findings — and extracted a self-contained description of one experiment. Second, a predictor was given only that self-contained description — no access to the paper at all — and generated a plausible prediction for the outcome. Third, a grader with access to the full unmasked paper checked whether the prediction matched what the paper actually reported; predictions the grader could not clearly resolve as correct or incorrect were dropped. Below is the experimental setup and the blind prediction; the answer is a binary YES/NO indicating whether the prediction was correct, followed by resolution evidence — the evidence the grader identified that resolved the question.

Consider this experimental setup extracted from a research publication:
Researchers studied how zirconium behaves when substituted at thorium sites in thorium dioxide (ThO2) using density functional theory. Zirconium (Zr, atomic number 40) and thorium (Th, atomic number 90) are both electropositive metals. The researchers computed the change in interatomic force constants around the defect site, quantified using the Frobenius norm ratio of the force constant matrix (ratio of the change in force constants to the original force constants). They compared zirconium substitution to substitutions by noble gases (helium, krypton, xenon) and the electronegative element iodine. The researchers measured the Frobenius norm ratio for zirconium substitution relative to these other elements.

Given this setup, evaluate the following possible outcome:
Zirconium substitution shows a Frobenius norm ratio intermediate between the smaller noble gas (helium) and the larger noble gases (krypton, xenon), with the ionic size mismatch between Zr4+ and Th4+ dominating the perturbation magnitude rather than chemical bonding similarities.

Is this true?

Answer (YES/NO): NO